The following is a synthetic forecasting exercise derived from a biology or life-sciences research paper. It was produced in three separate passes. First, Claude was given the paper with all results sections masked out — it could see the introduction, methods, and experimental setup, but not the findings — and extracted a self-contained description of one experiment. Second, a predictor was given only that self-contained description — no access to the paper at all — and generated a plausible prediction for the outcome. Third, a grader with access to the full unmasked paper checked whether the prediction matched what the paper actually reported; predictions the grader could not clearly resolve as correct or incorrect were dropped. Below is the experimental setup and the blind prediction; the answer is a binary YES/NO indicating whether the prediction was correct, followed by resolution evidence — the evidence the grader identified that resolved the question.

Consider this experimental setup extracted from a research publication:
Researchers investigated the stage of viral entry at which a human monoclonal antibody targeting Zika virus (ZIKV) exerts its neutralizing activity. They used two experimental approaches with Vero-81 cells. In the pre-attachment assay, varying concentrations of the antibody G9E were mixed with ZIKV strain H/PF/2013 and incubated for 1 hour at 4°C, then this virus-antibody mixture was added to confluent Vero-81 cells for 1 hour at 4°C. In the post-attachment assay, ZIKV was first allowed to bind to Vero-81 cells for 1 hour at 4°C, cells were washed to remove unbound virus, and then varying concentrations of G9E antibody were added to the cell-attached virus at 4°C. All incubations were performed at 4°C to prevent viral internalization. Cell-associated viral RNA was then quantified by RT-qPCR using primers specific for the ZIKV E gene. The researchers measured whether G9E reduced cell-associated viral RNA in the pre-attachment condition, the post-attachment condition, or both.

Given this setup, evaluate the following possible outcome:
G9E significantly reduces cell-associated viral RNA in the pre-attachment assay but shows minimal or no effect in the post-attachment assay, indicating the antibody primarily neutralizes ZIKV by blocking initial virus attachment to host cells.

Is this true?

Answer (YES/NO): NO